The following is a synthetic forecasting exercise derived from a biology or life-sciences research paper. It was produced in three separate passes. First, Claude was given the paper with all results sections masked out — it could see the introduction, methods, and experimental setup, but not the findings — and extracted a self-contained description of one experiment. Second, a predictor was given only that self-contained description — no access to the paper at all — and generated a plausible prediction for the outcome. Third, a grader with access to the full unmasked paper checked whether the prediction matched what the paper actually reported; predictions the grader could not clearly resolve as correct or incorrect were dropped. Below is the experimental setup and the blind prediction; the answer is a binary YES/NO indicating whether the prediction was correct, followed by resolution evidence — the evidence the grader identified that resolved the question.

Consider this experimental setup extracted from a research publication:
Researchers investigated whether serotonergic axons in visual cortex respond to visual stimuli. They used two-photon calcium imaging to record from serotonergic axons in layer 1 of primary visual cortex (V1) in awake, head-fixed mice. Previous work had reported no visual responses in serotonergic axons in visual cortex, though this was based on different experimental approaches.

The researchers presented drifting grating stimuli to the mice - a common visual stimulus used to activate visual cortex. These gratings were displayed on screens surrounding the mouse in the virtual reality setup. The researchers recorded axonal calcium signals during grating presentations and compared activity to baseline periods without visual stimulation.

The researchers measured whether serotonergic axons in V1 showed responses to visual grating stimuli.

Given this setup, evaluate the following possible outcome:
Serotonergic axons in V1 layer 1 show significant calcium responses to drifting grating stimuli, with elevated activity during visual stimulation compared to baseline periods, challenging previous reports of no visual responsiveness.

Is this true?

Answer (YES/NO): YES